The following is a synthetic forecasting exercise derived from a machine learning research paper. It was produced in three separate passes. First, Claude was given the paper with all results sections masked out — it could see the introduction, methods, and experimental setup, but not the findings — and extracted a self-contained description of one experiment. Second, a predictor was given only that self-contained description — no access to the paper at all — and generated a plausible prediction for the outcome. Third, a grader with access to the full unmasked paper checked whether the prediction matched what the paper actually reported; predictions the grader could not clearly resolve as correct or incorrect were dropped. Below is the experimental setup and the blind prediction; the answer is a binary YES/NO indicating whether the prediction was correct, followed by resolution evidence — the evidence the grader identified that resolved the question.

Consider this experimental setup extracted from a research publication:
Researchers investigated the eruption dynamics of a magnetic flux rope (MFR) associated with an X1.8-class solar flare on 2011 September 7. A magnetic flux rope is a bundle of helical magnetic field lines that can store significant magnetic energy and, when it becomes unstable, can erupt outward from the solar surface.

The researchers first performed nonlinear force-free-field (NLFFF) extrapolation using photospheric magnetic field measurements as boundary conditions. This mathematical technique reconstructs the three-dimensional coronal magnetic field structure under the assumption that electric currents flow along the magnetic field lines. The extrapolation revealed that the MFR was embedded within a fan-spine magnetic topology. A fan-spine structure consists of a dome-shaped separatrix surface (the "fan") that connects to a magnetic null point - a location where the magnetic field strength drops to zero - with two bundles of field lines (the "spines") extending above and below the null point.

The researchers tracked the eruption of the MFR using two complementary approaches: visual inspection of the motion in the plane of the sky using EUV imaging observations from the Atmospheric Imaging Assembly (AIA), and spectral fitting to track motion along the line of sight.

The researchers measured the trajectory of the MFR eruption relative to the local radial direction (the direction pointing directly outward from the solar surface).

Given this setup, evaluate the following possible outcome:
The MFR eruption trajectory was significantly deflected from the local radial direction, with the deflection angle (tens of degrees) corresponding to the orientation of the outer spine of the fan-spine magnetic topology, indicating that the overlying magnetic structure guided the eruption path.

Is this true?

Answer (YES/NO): NO